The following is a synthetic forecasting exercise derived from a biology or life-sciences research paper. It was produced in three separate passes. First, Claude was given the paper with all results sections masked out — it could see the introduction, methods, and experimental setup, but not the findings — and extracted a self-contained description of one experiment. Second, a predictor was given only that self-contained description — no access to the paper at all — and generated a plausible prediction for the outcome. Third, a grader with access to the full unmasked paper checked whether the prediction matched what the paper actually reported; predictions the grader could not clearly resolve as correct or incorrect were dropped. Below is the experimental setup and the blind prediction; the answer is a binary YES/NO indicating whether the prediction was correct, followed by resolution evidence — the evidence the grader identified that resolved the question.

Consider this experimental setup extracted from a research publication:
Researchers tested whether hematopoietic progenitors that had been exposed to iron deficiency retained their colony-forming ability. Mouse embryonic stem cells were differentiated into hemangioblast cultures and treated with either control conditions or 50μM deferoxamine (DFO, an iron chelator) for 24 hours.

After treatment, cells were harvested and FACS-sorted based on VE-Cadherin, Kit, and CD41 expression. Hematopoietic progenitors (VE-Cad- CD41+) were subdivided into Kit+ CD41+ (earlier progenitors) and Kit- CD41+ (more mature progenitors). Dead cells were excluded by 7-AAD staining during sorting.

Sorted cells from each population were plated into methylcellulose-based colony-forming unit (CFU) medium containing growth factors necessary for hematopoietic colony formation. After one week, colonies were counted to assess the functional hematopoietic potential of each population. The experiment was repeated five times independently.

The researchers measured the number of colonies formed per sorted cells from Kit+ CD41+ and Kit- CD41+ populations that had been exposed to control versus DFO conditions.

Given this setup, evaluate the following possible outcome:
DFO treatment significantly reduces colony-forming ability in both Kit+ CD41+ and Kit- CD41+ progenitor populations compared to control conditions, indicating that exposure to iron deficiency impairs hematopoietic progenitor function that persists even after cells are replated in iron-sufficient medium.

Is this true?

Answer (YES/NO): NO